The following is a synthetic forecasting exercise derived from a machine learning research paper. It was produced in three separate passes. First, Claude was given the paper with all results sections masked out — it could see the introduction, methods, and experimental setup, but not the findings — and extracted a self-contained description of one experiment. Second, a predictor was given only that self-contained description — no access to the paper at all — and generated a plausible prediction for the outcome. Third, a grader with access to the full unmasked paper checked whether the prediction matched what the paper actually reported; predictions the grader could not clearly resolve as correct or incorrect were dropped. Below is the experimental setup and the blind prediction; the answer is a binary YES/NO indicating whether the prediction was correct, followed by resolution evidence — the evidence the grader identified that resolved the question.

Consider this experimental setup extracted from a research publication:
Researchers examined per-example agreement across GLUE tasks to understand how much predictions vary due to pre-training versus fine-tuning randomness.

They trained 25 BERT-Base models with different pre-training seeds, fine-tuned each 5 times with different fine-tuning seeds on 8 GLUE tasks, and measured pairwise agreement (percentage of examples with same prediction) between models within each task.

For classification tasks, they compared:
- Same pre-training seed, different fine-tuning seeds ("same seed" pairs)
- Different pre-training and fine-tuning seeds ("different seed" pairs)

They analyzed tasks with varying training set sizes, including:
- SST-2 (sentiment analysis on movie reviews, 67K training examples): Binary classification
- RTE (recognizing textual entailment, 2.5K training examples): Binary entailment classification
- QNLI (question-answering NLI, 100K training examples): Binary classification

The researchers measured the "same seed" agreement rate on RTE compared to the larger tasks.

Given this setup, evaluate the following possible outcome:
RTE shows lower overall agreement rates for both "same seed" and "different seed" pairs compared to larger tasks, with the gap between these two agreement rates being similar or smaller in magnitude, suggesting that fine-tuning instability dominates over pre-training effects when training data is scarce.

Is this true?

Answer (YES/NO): YES